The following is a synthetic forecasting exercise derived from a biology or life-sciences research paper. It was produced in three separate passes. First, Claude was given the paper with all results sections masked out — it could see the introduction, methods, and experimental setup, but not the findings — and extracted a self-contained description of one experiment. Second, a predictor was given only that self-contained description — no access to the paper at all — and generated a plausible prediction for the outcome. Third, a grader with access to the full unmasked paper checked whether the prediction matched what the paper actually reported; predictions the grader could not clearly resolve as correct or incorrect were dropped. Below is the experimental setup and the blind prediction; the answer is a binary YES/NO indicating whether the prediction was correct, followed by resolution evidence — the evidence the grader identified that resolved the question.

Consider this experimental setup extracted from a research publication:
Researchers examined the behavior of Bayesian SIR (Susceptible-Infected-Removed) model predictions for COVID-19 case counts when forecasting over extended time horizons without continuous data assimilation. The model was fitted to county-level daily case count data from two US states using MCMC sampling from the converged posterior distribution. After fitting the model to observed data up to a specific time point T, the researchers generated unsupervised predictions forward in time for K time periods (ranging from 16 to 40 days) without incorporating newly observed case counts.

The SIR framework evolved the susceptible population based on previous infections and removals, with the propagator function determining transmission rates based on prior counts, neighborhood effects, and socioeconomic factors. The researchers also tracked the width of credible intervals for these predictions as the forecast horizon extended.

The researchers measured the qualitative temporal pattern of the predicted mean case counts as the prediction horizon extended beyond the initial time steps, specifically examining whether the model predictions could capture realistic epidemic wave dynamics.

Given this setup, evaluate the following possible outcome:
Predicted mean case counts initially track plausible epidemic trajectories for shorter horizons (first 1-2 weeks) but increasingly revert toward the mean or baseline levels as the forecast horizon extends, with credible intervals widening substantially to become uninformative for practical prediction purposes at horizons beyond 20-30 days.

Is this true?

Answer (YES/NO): NO